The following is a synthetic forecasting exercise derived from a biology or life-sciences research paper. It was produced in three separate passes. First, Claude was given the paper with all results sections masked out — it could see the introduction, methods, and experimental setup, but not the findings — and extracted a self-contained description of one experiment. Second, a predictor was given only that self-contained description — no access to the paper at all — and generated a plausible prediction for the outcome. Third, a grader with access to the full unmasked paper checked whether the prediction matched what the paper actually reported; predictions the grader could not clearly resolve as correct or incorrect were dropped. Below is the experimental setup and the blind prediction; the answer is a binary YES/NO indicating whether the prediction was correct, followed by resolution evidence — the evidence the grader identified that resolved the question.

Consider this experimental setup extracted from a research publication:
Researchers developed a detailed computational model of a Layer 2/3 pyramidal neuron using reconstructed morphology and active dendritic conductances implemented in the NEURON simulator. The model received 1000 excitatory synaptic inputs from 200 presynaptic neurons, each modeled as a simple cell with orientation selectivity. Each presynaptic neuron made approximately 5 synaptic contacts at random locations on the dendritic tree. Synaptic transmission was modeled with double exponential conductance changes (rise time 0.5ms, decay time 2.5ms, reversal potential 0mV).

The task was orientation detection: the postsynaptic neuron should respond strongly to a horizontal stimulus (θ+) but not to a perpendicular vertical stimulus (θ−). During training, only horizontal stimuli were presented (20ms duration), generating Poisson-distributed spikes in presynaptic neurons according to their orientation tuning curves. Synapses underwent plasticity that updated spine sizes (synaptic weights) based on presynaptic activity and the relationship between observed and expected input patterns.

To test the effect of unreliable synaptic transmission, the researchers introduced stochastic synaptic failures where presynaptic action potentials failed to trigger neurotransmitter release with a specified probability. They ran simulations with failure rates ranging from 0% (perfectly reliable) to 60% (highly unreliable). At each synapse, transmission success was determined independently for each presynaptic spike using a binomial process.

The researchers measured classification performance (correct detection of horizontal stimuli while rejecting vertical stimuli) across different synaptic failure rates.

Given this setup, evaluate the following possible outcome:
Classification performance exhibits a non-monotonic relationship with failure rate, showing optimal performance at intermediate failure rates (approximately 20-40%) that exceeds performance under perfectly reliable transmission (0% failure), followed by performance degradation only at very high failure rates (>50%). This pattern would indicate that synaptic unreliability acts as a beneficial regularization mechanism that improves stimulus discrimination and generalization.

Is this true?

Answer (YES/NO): NO